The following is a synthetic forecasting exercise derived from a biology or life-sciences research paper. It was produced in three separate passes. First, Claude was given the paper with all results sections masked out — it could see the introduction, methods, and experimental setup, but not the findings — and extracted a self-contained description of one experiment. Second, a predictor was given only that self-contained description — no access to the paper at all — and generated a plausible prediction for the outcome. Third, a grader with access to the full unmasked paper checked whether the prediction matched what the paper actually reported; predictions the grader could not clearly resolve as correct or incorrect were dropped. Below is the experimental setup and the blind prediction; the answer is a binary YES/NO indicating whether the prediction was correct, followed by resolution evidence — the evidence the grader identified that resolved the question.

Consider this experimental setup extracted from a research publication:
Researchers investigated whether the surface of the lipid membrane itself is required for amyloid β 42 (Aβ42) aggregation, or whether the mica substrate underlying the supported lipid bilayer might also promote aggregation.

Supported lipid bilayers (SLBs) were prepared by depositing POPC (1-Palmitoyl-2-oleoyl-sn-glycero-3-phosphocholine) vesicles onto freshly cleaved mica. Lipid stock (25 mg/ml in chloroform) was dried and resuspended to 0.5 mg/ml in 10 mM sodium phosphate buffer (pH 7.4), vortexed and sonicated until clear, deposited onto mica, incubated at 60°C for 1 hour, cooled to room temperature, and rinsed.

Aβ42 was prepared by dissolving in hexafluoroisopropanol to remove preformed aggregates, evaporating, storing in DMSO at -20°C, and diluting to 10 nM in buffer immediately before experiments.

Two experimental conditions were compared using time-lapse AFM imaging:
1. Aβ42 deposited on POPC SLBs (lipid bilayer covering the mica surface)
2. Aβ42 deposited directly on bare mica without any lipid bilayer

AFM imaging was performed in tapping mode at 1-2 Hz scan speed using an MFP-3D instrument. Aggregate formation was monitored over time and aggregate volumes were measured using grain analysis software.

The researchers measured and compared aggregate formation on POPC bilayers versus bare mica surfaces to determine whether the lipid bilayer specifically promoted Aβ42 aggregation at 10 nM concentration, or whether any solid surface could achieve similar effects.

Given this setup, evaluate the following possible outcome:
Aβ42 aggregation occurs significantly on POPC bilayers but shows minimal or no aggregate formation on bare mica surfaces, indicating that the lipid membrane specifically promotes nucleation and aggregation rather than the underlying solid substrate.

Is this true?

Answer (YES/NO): NO